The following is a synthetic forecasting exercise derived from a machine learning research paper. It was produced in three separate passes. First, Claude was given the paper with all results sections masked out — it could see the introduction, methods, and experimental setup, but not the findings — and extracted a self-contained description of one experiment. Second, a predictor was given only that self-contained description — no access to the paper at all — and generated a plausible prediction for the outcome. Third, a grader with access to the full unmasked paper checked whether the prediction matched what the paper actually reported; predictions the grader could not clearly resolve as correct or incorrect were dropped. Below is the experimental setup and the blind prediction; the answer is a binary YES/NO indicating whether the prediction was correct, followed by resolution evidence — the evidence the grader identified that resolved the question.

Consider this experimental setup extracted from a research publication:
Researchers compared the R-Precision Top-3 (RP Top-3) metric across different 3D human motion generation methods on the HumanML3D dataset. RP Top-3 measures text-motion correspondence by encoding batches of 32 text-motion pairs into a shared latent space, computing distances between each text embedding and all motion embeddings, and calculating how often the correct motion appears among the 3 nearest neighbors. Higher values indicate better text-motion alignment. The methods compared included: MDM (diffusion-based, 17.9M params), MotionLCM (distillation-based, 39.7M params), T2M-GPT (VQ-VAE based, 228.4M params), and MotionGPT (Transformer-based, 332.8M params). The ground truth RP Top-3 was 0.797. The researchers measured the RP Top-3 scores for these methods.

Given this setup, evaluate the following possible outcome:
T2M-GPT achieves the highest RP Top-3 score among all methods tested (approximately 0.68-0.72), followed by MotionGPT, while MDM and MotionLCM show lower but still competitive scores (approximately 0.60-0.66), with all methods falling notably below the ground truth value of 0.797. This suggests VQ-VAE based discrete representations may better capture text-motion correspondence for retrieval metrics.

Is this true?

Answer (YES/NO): NO